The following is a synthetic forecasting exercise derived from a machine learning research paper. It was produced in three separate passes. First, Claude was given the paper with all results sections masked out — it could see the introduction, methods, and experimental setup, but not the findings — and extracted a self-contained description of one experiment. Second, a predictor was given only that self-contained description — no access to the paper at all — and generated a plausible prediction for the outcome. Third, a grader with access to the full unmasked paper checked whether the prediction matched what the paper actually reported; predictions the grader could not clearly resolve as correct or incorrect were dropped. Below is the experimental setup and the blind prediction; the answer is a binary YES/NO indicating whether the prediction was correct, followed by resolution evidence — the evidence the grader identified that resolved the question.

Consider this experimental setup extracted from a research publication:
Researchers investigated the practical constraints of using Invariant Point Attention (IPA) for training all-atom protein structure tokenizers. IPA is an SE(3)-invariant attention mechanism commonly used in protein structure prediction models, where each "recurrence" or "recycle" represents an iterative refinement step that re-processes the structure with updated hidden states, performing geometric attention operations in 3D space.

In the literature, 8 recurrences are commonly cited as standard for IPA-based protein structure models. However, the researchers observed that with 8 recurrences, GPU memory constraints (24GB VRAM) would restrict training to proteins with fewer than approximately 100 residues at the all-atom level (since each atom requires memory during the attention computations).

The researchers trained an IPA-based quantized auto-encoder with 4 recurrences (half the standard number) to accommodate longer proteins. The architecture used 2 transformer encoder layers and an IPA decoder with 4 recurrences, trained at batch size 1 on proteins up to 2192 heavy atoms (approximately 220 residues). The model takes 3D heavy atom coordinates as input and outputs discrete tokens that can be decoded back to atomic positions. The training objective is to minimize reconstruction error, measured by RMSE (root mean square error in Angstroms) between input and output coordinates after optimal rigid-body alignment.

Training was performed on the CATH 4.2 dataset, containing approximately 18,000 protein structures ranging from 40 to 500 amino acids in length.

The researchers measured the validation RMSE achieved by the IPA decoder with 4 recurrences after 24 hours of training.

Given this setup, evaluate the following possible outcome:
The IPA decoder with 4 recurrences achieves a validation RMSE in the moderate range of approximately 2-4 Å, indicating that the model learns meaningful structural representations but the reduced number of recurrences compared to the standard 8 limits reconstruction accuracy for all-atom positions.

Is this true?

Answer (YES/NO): YES